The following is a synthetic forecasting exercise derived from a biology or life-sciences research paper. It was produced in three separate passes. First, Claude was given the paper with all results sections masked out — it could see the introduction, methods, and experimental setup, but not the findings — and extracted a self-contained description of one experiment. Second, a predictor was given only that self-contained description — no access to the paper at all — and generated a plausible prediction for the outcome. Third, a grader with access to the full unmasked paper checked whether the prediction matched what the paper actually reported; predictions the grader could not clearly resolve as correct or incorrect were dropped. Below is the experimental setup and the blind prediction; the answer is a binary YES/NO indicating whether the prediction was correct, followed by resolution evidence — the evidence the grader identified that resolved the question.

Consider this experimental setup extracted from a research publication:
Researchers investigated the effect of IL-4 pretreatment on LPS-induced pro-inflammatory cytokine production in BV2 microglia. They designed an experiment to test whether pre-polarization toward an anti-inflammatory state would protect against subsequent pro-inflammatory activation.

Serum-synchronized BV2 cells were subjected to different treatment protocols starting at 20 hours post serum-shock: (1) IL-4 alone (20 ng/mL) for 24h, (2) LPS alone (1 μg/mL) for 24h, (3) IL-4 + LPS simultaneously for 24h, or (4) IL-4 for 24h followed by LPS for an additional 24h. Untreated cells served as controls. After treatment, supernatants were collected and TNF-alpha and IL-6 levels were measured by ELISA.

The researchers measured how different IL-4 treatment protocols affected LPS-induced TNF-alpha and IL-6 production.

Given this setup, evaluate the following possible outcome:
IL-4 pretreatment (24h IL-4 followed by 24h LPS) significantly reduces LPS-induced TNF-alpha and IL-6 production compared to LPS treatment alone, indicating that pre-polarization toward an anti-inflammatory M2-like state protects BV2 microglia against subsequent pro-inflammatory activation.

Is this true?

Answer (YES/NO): YES